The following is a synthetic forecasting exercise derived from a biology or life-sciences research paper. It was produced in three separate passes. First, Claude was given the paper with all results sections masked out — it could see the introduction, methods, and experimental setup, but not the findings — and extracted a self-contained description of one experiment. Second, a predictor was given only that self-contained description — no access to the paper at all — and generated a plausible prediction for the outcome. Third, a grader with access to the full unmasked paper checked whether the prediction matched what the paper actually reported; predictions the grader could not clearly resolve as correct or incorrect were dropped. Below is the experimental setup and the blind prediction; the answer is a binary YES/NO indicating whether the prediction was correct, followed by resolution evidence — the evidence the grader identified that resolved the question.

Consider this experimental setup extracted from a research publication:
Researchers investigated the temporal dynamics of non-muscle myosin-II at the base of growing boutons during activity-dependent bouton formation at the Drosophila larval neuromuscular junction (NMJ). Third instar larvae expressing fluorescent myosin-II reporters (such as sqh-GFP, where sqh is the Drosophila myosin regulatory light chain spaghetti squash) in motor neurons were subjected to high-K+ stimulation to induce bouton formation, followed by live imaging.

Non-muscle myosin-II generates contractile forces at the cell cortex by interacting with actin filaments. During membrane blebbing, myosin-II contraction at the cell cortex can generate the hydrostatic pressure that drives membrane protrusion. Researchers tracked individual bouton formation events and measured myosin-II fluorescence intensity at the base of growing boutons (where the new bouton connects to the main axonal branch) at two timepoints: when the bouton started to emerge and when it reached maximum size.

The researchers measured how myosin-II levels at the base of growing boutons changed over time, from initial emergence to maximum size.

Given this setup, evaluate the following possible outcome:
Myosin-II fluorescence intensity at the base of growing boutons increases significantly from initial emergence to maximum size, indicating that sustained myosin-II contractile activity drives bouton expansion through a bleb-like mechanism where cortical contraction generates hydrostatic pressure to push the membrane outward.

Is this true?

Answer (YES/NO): NO